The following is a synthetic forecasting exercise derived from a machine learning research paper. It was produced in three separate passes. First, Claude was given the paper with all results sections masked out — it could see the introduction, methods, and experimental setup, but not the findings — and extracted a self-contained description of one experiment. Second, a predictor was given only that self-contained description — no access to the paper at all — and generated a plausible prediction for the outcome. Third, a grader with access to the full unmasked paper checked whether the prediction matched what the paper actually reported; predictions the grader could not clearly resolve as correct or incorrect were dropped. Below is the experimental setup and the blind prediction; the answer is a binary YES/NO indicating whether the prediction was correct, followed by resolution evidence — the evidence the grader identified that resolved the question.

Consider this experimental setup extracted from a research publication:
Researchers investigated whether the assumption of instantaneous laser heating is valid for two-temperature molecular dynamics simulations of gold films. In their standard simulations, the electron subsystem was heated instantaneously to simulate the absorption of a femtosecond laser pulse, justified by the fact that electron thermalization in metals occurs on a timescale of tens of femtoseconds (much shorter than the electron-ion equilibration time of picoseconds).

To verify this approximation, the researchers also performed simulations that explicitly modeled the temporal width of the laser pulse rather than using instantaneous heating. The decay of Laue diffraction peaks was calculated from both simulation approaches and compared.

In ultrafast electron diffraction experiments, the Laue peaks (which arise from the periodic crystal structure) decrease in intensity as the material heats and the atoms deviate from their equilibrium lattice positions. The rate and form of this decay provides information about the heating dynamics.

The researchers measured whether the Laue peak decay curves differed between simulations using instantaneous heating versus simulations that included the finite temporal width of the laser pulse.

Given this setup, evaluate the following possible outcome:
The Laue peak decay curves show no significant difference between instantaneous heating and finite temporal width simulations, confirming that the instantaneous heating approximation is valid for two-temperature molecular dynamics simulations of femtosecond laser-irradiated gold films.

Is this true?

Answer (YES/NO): YES